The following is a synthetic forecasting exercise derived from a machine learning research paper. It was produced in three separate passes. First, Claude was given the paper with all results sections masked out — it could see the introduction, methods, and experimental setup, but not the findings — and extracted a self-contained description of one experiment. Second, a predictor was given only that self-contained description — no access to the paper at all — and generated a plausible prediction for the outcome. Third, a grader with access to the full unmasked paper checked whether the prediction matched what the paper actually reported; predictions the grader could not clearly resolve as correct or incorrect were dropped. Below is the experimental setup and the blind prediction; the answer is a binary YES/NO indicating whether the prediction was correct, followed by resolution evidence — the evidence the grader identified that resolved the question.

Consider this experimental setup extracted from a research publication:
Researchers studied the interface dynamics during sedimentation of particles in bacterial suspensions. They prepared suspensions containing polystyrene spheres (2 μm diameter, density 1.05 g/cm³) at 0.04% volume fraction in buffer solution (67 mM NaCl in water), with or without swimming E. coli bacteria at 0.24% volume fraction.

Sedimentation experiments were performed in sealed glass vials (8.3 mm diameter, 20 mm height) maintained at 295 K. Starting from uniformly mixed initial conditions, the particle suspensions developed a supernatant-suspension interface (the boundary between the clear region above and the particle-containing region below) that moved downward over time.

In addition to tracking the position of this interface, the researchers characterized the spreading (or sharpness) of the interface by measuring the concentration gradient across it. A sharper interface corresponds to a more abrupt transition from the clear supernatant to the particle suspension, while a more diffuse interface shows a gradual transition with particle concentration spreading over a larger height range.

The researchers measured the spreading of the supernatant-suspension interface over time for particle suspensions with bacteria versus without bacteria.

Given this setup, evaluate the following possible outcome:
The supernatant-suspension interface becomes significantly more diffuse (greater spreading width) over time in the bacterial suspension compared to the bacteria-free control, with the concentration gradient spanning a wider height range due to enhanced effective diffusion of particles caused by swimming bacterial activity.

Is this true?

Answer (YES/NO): YES